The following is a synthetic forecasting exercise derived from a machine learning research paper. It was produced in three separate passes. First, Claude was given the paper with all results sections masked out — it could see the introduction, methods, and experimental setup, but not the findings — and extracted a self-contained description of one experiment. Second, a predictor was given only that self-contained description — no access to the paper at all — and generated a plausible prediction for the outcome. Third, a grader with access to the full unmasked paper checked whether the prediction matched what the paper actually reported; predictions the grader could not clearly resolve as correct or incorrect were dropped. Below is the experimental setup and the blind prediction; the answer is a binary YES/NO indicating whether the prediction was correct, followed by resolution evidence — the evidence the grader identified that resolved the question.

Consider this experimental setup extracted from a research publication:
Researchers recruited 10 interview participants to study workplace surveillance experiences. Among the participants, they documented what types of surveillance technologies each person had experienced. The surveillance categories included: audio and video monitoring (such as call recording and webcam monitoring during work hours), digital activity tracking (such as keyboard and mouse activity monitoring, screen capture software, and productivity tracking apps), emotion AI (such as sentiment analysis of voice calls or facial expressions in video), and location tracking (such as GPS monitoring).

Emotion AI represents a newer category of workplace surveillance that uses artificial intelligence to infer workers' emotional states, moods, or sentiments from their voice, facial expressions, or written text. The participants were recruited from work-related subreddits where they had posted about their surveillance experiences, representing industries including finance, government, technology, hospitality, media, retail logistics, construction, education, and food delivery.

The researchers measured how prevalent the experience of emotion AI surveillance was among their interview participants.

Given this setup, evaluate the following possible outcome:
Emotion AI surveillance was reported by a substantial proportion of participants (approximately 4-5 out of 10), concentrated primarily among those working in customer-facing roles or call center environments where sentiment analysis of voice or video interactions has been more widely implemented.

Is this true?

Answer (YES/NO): NO